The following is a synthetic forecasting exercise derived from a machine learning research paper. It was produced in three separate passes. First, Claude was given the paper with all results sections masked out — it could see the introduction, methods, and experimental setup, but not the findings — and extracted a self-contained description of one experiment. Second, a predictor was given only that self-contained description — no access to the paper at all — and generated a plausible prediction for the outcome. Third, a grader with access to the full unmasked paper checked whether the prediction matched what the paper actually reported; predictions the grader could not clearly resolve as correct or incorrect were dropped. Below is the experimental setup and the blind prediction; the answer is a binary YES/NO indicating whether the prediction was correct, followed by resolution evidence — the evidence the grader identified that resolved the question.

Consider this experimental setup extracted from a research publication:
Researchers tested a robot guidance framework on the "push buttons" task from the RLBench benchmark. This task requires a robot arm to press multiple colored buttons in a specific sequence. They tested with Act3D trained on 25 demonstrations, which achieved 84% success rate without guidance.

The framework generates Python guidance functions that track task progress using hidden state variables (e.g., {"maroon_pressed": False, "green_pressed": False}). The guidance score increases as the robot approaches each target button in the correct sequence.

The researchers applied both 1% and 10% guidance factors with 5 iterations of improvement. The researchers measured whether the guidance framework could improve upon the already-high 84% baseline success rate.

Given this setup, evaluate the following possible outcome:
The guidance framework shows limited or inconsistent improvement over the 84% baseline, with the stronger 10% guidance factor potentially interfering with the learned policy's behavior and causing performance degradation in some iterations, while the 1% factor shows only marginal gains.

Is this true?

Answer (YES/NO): NO